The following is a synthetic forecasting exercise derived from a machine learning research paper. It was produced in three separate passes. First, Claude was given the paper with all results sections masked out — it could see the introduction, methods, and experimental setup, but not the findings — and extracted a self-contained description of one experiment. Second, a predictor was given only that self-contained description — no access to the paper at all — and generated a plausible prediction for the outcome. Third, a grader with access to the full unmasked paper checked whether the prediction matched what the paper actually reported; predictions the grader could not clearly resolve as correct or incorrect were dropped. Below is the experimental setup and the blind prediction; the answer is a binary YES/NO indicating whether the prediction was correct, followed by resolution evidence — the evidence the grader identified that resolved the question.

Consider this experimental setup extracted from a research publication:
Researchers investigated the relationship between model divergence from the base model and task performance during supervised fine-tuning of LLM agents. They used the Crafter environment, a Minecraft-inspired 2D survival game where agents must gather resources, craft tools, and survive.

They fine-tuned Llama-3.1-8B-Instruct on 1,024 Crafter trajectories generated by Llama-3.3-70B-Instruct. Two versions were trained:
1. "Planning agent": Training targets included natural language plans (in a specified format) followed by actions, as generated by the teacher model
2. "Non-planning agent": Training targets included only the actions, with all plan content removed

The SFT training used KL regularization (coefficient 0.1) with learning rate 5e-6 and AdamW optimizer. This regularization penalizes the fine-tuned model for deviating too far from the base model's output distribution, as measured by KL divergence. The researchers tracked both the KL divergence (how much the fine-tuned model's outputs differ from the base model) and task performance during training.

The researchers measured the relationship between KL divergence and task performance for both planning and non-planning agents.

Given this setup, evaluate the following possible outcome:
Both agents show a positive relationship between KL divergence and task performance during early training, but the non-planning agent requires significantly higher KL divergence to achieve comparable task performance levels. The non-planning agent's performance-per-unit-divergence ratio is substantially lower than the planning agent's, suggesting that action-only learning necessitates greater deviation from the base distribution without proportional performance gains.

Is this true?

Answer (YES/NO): NO